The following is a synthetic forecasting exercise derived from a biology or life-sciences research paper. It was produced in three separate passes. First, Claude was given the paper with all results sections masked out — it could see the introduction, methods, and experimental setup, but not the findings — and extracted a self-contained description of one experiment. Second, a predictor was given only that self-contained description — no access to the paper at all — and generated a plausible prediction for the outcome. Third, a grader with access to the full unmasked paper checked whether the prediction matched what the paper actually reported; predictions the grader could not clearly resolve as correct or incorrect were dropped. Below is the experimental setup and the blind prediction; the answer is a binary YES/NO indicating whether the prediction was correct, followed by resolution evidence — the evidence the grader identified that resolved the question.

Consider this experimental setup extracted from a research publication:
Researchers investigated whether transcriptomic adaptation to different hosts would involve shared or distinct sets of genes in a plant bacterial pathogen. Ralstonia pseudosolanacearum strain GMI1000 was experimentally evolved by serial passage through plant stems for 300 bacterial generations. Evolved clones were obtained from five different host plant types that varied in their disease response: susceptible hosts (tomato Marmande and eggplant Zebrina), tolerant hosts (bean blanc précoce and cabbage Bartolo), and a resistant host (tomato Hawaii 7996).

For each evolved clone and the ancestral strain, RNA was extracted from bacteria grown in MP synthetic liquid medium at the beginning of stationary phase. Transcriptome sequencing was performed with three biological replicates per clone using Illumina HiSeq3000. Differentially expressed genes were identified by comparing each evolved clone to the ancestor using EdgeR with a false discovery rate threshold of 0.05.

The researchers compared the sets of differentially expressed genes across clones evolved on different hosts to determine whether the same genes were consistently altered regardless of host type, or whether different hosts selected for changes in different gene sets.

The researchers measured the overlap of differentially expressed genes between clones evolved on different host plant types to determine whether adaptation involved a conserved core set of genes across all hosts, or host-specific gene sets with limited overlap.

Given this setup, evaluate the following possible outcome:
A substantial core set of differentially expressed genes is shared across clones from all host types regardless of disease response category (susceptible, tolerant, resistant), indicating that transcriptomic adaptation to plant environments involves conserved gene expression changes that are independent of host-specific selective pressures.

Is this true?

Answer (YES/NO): NO